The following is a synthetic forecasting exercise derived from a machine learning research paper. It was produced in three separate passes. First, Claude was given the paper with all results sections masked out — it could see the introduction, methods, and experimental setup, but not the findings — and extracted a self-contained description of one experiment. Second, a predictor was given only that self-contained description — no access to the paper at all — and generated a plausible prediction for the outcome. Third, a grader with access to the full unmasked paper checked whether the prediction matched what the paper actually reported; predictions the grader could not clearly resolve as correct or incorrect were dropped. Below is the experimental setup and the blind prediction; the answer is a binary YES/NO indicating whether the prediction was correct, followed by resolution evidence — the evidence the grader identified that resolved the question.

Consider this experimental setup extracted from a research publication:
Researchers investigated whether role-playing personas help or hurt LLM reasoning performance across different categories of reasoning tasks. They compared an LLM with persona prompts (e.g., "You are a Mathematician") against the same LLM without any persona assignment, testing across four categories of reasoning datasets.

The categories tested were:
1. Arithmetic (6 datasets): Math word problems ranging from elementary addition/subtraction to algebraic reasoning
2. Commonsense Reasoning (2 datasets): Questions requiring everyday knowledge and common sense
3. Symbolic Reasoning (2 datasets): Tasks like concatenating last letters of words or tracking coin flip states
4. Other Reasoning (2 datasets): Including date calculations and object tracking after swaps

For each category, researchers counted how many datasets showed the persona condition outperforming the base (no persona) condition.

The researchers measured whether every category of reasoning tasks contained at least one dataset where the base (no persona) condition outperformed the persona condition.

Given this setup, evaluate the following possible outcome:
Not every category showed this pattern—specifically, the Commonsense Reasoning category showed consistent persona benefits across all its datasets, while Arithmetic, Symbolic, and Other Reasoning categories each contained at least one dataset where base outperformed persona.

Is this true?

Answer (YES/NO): NO